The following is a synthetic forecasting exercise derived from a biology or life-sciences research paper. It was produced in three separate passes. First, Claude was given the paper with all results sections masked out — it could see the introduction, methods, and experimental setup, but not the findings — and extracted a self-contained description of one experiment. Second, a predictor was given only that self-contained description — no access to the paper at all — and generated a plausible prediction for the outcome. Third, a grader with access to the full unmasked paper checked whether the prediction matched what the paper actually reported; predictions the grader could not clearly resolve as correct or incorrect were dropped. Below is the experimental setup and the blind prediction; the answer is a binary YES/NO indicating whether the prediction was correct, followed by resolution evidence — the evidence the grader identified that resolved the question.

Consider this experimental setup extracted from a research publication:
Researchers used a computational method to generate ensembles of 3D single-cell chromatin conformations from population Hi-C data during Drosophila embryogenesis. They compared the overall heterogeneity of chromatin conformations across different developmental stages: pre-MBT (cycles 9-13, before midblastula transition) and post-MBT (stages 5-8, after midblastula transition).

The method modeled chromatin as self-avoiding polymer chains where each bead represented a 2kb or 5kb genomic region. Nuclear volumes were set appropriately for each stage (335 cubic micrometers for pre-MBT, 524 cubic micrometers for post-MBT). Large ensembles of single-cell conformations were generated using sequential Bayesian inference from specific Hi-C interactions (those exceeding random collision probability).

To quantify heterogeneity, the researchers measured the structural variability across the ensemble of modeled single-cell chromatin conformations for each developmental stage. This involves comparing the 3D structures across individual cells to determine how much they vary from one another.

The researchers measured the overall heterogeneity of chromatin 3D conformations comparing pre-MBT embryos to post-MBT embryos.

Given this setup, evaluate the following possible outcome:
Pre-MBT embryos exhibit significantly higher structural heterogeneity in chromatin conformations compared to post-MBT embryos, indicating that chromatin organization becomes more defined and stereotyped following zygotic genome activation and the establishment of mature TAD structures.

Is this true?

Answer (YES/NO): YES